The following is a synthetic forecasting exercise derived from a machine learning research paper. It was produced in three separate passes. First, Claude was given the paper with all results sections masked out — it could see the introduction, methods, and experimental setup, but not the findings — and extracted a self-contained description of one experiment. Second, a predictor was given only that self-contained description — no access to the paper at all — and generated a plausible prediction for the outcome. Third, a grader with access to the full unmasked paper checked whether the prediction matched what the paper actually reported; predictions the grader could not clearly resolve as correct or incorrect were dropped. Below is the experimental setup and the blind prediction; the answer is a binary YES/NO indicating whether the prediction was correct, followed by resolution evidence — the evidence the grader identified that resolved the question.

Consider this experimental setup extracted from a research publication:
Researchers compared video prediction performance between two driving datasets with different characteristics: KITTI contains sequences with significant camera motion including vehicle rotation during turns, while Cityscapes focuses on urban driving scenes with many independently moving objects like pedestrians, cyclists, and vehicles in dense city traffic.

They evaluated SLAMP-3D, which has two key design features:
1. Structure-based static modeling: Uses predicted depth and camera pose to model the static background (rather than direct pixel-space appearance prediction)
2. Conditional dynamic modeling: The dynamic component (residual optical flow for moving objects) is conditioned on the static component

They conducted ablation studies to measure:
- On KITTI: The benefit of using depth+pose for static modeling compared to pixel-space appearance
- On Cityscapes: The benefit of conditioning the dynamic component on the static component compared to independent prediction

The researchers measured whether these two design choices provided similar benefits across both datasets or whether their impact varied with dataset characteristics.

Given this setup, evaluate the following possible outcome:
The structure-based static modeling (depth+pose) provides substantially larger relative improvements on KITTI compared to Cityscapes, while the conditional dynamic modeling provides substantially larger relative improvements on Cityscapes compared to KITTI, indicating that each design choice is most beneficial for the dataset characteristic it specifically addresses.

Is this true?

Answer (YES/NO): YES